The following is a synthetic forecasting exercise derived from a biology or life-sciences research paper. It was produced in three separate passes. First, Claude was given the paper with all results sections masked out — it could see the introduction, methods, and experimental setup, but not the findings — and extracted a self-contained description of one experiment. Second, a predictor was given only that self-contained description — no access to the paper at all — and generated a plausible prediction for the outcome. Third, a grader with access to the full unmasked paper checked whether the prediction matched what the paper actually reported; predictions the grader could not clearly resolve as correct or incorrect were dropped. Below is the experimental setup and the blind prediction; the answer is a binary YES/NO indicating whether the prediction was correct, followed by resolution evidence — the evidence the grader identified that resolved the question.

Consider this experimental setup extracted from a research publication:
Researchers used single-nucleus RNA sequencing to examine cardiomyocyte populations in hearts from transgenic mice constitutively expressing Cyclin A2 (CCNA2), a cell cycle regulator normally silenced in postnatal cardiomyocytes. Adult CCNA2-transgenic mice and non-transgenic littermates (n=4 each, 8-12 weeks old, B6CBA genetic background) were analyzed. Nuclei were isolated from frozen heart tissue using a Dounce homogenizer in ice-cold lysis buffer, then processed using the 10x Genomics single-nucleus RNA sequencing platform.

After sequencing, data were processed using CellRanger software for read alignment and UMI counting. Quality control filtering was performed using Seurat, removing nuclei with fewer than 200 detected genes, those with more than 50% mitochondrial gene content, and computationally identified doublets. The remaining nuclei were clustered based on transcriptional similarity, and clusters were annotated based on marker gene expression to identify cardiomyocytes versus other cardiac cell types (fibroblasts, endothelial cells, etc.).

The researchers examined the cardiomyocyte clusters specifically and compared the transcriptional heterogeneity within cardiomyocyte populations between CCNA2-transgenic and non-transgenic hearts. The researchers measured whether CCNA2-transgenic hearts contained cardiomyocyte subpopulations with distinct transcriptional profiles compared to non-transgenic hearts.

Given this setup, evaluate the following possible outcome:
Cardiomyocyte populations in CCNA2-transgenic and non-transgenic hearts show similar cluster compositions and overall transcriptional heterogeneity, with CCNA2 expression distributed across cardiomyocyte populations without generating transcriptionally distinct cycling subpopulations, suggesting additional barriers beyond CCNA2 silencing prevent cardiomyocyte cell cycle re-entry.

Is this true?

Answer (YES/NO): NO